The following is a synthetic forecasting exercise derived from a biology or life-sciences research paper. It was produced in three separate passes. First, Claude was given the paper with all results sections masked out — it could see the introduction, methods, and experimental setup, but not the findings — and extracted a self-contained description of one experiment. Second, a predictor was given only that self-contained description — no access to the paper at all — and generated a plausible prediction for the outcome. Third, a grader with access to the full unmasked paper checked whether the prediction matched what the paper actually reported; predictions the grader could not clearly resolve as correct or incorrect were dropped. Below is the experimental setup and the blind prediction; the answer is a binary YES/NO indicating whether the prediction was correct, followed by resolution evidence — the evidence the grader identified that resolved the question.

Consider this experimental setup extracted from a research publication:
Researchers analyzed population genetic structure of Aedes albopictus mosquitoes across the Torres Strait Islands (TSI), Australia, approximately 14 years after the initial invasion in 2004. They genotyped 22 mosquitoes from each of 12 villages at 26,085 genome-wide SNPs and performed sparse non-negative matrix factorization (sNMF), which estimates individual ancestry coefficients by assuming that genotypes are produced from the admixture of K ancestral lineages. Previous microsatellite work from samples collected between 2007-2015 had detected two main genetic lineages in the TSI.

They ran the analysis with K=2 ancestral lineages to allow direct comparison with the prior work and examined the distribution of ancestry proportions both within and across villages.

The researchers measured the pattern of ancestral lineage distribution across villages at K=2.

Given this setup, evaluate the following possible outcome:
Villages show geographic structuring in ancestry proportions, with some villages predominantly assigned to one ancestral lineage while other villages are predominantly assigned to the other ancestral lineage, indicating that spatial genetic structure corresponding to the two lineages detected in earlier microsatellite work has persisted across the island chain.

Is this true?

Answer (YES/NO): NO